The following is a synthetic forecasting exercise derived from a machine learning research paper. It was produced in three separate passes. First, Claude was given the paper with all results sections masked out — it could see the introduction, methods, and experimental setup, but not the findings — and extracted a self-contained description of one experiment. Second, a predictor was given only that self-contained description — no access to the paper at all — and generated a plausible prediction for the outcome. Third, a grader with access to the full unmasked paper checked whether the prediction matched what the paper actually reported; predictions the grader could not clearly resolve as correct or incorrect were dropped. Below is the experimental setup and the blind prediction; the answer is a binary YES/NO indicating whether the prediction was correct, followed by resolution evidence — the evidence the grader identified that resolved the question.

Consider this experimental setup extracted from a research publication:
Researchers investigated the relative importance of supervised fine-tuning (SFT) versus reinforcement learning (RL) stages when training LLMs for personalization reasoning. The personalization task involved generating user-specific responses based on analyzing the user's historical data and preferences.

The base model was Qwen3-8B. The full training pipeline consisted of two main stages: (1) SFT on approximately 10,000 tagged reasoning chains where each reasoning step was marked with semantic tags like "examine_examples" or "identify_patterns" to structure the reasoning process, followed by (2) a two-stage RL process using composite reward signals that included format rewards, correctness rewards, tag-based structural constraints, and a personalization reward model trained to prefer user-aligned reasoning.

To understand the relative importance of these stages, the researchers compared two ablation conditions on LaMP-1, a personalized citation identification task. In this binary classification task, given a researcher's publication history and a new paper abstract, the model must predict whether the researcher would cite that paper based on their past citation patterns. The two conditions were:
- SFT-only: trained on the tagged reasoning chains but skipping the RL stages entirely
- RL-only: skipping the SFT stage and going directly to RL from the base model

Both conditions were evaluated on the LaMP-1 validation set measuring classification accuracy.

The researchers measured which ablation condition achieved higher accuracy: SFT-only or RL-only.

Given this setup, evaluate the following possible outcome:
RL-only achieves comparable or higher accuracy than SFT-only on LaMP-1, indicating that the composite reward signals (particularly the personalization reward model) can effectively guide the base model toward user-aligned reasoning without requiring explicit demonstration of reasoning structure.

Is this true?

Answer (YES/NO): YES